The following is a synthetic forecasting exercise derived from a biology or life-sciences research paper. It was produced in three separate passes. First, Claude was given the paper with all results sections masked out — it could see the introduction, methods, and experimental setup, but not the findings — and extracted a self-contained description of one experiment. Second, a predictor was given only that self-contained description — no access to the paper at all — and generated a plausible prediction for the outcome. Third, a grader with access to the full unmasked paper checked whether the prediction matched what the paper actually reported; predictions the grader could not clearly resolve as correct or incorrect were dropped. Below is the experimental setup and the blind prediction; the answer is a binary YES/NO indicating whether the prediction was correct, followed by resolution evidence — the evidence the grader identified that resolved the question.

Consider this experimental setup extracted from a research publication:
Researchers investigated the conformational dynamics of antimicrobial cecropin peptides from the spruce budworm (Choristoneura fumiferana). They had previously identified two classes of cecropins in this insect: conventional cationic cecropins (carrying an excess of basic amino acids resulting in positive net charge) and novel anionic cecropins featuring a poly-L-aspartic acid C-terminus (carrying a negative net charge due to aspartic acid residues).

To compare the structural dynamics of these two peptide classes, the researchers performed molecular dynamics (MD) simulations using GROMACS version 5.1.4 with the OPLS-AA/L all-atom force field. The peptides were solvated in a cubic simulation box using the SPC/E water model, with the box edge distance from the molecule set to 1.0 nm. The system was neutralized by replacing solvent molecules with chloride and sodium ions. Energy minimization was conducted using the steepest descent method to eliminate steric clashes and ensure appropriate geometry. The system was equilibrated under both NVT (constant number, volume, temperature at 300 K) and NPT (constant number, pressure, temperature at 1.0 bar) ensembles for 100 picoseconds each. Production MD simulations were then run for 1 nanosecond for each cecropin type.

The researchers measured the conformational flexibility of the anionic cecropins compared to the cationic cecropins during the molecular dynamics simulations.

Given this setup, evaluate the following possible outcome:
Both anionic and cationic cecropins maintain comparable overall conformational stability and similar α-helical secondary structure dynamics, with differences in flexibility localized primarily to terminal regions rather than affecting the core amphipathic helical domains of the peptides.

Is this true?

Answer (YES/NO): NO